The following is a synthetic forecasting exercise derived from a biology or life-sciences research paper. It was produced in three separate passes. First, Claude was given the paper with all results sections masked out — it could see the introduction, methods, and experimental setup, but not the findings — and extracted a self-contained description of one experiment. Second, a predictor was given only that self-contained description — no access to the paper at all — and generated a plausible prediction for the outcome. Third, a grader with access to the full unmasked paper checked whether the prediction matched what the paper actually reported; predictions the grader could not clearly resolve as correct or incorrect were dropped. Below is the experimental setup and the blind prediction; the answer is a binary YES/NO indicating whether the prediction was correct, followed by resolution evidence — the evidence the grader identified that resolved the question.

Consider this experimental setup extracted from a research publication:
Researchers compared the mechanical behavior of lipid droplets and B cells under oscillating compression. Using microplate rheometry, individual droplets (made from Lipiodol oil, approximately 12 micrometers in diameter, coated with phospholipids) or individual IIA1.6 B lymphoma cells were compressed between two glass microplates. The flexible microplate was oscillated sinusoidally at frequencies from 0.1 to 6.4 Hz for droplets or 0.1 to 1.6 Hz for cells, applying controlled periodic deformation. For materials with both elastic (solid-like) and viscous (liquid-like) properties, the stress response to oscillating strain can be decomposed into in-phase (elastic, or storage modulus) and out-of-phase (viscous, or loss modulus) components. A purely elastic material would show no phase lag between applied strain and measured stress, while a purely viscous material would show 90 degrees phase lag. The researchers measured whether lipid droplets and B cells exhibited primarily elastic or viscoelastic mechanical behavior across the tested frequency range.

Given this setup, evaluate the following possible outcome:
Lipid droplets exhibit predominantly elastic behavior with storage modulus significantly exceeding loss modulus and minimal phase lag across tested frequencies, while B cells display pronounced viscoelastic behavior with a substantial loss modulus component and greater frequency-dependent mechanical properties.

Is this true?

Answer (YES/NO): YES